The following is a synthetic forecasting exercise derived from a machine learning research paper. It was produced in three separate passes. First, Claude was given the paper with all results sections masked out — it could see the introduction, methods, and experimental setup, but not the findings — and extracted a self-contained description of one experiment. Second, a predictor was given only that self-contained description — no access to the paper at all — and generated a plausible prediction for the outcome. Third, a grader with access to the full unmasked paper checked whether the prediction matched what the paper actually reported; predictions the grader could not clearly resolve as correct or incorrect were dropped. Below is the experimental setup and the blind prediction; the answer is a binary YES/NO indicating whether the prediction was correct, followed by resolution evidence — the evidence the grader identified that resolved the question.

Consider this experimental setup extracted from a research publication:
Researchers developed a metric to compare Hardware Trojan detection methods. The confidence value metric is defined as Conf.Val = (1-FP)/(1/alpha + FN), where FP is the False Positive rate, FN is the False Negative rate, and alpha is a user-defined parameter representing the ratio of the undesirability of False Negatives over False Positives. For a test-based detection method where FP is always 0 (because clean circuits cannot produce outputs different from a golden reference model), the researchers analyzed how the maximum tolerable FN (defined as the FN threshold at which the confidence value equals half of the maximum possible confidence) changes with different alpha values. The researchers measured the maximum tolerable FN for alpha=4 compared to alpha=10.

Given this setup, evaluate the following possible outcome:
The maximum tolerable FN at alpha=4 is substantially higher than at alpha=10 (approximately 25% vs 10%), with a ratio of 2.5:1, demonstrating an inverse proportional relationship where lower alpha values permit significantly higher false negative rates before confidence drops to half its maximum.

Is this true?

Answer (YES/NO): YES